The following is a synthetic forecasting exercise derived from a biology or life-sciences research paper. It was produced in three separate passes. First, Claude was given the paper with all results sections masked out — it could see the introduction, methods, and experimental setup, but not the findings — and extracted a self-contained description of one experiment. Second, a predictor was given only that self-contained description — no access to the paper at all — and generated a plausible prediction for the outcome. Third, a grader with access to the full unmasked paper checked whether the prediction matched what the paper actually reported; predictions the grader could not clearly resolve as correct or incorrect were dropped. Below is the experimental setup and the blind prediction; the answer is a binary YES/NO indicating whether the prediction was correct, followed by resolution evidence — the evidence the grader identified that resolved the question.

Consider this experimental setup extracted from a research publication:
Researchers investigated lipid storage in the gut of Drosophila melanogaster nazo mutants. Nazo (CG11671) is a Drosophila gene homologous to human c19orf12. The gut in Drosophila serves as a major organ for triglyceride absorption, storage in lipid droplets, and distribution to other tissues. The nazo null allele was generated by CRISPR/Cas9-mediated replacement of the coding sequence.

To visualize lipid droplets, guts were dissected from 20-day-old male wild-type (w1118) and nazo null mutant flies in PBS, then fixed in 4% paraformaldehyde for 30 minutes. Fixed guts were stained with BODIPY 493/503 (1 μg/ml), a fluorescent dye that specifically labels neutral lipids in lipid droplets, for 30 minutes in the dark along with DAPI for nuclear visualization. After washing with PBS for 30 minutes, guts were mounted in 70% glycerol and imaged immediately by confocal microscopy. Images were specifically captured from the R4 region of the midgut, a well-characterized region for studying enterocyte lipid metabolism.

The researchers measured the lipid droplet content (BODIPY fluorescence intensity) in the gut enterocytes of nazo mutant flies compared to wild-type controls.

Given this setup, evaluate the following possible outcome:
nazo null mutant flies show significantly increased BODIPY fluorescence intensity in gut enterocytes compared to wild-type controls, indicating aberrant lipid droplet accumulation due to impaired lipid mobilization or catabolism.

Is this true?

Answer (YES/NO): NO